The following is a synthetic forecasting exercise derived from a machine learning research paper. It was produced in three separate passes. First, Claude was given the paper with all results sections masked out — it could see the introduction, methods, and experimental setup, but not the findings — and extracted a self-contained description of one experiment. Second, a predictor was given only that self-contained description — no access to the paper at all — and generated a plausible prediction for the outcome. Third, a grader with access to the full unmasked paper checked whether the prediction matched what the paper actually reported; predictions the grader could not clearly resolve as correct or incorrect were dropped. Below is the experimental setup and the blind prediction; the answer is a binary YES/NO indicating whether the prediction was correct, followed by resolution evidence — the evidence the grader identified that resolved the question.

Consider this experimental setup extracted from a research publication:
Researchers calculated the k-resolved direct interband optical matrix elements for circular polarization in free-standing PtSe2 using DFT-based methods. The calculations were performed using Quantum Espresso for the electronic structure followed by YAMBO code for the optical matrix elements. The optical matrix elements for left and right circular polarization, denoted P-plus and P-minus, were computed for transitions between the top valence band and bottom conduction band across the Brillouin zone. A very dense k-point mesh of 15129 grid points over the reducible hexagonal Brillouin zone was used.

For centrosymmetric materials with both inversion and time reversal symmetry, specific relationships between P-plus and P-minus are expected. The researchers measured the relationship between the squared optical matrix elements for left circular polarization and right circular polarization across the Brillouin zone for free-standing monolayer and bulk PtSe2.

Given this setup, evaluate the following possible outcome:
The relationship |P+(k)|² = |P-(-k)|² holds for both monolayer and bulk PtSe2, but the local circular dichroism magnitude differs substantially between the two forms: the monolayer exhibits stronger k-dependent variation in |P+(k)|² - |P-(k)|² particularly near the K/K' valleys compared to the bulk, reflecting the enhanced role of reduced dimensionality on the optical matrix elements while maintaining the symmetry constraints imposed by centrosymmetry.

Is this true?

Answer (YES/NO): NO